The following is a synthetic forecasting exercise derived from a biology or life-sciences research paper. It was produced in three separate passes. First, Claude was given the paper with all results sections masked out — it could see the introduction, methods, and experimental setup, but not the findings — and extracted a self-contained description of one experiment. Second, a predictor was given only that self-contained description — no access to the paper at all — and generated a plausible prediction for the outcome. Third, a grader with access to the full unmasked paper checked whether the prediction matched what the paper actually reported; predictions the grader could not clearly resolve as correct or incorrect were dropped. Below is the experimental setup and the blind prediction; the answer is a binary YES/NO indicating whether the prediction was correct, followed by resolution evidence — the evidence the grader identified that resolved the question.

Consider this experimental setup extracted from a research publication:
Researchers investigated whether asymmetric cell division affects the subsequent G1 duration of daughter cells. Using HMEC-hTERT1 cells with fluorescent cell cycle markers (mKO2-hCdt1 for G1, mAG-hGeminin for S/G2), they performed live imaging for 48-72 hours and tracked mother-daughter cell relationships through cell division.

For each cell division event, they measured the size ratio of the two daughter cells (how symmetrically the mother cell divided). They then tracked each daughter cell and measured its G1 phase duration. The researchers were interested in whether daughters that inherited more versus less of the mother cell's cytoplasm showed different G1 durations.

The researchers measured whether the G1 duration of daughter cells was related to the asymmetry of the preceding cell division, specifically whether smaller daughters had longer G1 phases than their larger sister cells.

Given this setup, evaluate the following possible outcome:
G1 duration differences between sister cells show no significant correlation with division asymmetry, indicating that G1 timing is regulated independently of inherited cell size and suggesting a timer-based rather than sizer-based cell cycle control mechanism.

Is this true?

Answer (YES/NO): NO